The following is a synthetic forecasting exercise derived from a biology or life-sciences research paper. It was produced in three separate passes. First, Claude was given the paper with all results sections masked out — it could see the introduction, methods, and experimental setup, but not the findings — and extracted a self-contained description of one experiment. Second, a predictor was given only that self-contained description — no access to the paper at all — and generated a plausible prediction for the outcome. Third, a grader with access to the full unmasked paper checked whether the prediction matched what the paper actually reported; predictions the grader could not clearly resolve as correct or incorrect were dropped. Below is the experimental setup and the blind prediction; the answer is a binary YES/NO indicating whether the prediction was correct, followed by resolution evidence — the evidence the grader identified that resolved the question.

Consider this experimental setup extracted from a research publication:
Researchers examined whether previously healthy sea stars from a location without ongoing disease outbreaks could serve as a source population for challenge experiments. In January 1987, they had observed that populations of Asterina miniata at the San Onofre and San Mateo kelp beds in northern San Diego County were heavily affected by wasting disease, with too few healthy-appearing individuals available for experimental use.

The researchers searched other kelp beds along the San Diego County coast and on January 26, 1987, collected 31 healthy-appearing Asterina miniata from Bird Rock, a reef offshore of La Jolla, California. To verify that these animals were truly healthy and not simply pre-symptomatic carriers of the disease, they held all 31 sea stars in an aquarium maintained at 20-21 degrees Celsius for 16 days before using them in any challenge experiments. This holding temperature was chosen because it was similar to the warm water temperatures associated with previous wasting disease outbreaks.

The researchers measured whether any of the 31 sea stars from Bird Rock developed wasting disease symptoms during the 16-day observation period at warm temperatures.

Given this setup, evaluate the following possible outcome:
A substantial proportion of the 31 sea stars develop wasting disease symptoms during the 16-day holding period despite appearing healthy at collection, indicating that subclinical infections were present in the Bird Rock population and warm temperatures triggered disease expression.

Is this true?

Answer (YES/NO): NO